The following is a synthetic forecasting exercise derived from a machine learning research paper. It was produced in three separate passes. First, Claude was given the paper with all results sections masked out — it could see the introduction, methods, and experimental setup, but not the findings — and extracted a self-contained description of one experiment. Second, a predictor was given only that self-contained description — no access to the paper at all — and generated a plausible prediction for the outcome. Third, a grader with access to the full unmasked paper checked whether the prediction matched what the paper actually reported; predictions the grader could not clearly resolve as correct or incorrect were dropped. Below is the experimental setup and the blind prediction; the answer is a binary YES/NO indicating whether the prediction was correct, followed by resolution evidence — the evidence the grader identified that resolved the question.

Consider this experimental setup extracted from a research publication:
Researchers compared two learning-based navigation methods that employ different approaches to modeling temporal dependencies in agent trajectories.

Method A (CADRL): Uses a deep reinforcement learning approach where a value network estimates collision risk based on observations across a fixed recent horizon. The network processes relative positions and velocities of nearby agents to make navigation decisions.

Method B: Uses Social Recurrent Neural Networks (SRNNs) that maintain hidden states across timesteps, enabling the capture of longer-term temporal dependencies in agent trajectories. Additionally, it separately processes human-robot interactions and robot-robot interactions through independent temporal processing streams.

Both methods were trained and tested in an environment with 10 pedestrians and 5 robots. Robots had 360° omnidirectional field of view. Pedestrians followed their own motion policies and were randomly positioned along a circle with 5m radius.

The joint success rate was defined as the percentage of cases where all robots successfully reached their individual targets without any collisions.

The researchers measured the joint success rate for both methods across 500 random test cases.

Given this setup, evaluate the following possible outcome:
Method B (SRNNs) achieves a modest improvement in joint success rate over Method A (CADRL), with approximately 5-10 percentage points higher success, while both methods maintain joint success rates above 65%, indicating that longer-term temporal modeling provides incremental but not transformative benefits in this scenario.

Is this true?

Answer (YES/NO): NO